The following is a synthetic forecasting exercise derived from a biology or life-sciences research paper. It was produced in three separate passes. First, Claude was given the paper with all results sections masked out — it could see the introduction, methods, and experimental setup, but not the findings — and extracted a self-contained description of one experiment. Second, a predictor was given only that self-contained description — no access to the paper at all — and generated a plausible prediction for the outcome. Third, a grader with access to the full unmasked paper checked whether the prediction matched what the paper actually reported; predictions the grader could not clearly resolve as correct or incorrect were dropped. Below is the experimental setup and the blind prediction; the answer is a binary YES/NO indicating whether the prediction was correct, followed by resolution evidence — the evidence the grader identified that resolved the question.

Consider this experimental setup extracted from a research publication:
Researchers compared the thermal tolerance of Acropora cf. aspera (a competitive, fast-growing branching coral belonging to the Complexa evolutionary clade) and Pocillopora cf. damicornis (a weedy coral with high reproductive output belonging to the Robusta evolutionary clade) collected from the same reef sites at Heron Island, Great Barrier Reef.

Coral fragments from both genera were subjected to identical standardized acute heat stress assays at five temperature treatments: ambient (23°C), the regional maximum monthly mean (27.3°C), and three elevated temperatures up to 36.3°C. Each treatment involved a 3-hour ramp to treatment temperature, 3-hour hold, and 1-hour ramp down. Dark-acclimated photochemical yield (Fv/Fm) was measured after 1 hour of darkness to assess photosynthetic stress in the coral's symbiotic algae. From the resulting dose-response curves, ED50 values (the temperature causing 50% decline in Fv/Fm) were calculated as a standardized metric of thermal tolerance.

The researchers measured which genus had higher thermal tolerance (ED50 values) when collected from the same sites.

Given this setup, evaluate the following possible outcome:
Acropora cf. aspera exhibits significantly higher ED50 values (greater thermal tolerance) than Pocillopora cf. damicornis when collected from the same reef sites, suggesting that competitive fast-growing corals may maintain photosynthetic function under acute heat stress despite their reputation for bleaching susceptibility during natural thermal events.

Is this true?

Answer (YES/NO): NO